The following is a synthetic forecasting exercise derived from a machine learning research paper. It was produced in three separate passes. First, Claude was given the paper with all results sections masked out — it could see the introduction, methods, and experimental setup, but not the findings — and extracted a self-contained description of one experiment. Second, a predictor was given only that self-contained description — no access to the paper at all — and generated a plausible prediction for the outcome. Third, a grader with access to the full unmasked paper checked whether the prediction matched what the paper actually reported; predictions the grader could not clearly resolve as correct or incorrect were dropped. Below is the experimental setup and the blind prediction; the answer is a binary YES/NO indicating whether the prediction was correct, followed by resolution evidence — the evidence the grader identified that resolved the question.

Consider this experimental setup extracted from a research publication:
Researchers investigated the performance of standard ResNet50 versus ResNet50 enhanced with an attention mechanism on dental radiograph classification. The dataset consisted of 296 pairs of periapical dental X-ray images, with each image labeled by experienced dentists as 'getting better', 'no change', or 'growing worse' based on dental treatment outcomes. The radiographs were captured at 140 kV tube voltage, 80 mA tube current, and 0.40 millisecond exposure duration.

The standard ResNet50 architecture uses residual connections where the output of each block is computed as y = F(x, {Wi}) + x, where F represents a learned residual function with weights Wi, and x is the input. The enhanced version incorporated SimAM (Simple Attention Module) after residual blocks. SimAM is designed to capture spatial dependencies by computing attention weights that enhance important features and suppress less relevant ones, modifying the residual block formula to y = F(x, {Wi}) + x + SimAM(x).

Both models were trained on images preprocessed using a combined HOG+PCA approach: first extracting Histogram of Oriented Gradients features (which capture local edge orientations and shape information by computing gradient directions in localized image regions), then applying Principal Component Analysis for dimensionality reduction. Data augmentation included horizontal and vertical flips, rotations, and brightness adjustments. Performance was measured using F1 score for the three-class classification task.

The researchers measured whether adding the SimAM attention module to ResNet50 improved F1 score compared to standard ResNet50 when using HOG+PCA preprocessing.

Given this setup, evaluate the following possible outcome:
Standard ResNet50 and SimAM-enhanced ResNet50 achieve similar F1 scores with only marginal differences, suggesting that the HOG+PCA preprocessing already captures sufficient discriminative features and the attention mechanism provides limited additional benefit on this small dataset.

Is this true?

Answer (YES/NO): NO